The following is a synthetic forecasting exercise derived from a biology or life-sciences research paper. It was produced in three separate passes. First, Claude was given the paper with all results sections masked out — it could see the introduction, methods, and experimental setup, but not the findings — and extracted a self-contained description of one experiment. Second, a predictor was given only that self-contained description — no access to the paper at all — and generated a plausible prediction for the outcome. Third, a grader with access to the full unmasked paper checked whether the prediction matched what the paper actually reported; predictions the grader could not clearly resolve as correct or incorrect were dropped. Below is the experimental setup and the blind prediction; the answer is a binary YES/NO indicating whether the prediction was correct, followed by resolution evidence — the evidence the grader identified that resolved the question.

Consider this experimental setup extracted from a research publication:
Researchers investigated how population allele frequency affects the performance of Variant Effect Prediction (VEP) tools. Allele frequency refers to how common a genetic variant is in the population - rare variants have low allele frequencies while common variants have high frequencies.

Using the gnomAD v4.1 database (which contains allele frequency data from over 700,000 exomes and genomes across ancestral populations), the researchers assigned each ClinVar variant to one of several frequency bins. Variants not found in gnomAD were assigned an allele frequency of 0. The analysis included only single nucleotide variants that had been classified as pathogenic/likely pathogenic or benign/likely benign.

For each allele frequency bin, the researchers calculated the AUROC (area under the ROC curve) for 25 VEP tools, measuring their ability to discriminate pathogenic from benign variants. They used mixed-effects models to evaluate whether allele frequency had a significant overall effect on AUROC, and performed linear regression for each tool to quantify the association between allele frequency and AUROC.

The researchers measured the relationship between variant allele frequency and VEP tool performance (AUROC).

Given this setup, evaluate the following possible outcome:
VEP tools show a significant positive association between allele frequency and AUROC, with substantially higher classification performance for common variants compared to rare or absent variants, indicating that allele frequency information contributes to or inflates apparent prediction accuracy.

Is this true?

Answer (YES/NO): NO